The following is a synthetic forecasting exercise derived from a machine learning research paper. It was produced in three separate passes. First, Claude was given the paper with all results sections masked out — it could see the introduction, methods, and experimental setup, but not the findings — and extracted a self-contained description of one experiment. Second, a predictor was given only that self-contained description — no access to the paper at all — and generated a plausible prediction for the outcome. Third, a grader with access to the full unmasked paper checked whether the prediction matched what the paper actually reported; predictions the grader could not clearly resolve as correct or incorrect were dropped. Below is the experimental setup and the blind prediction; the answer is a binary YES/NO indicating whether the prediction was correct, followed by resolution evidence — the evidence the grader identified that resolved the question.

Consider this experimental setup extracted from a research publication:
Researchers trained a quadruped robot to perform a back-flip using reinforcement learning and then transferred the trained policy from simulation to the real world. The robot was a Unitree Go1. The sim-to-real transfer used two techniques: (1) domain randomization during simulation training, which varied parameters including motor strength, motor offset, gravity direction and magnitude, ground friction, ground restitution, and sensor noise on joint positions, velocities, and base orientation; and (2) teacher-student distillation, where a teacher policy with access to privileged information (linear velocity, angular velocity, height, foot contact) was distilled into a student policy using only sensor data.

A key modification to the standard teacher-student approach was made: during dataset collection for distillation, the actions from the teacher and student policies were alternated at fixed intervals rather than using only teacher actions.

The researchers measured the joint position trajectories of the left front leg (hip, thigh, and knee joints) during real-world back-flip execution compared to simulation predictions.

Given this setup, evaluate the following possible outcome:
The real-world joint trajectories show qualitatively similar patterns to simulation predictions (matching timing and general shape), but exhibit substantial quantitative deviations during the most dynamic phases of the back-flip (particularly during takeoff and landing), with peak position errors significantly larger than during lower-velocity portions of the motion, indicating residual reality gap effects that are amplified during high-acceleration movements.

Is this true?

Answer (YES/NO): NO